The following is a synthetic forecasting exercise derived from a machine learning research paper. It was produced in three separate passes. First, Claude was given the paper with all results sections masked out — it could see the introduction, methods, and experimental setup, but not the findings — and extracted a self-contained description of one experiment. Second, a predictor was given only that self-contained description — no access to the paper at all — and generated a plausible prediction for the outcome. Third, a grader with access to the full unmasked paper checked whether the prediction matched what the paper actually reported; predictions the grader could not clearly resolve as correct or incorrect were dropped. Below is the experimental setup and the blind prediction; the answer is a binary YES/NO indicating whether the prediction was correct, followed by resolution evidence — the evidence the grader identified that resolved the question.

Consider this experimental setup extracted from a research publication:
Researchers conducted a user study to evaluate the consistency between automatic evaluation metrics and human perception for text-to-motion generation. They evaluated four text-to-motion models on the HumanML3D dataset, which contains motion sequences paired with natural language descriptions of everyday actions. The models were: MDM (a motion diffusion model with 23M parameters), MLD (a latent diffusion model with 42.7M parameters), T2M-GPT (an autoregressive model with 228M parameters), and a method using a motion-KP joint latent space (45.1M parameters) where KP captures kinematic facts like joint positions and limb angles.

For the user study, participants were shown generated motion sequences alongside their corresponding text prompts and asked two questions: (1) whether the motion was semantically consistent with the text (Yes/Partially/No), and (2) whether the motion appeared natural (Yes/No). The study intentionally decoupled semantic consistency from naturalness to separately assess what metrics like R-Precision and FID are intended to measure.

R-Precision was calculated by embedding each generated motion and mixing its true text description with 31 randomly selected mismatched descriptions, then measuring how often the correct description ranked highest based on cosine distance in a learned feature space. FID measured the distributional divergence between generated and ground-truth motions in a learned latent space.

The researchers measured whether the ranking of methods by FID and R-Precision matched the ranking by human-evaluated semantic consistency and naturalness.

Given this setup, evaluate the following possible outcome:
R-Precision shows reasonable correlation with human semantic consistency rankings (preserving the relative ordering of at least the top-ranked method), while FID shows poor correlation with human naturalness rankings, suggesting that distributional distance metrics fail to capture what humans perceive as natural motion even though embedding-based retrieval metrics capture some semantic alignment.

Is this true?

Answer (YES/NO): NO